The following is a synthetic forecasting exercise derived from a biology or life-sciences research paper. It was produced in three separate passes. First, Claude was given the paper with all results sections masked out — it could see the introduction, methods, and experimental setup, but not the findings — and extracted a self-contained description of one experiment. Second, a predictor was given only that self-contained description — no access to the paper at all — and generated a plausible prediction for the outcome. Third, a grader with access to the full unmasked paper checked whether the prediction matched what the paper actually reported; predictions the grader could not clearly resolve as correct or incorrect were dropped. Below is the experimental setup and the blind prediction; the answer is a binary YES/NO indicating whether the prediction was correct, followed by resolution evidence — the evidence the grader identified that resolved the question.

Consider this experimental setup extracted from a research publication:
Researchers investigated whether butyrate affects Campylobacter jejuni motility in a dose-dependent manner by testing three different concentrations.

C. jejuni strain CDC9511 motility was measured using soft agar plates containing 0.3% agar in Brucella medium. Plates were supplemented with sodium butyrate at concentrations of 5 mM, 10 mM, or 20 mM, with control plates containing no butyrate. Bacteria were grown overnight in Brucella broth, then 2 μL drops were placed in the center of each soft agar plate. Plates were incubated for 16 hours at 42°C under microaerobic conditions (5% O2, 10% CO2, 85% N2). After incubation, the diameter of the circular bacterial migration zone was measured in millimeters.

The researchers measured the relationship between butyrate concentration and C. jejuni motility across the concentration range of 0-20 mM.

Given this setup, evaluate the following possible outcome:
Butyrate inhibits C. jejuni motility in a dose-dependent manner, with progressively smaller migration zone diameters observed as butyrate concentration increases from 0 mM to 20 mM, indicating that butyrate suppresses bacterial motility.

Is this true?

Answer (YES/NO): YES